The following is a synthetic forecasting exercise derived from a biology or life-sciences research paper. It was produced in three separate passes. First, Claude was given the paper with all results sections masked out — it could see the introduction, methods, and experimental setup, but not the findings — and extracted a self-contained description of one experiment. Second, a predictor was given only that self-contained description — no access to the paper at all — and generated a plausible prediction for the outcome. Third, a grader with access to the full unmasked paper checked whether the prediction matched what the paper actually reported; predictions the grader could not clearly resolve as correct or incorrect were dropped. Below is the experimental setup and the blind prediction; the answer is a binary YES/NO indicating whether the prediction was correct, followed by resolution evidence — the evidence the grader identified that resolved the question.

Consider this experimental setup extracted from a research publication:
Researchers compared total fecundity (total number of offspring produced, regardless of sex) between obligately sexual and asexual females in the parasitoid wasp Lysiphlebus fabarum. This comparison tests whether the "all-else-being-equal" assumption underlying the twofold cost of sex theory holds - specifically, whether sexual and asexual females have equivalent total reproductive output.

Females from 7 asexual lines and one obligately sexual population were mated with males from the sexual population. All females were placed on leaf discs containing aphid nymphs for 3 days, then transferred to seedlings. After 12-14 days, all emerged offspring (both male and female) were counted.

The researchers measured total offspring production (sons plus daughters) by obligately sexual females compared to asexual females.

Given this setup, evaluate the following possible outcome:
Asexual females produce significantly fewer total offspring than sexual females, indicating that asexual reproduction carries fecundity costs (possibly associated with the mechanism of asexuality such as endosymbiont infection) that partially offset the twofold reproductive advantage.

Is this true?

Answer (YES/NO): NO